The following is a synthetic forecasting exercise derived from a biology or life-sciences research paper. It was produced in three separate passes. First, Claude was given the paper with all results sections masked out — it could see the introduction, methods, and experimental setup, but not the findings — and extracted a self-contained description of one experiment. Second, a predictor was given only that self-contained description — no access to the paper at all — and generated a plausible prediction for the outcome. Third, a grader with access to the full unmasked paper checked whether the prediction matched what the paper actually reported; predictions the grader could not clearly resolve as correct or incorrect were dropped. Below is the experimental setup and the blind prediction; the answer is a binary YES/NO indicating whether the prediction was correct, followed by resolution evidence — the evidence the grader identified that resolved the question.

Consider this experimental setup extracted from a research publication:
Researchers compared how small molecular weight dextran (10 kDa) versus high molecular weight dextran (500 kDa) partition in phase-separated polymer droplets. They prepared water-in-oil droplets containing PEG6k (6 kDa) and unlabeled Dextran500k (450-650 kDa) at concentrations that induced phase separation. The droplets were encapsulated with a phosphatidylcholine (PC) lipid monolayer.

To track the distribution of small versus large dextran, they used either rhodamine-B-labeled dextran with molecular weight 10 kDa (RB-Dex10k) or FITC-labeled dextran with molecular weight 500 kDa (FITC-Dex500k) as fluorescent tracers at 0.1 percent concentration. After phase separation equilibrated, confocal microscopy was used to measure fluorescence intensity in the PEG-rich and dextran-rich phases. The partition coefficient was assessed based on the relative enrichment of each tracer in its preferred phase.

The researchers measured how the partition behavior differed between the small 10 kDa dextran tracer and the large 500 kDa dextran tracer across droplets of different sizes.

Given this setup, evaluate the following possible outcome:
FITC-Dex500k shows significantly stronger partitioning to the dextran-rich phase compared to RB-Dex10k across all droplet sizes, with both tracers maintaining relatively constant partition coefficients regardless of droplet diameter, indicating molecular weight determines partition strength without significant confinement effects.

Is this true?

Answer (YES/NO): NO